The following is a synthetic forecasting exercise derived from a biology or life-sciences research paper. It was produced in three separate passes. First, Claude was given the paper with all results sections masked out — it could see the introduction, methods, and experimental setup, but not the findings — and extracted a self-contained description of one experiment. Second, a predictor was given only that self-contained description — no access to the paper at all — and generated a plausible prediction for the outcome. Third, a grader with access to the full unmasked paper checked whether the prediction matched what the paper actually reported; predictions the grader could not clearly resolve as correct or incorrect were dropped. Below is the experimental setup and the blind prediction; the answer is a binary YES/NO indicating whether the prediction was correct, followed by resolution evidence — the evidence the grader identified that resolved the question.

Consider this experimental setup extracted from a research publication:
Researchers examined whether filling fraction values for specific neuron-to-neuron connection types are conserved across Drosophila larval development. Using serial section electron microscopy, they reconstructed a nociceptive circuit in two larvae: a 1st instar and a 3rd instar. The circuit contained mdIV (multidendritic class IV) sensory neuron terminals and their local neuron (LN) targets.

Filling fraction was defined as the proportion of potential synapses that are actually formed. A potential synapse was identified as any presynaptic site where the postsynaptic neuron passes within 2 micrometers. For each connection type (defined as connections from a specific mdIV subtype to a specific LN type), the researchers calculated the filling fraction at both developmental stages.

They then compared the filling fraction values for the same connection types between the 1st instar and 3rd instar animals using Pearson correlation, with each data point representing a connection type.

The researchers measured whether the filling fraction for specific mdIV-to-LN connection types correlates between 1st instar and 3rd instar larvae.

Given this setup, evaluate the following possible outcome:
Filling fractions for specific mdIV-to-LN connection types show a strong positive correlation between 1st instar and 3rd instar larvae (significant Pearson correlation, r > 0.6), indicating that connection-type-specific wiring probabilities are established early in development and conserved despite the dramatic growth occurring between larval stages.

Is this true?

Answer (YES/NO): YES